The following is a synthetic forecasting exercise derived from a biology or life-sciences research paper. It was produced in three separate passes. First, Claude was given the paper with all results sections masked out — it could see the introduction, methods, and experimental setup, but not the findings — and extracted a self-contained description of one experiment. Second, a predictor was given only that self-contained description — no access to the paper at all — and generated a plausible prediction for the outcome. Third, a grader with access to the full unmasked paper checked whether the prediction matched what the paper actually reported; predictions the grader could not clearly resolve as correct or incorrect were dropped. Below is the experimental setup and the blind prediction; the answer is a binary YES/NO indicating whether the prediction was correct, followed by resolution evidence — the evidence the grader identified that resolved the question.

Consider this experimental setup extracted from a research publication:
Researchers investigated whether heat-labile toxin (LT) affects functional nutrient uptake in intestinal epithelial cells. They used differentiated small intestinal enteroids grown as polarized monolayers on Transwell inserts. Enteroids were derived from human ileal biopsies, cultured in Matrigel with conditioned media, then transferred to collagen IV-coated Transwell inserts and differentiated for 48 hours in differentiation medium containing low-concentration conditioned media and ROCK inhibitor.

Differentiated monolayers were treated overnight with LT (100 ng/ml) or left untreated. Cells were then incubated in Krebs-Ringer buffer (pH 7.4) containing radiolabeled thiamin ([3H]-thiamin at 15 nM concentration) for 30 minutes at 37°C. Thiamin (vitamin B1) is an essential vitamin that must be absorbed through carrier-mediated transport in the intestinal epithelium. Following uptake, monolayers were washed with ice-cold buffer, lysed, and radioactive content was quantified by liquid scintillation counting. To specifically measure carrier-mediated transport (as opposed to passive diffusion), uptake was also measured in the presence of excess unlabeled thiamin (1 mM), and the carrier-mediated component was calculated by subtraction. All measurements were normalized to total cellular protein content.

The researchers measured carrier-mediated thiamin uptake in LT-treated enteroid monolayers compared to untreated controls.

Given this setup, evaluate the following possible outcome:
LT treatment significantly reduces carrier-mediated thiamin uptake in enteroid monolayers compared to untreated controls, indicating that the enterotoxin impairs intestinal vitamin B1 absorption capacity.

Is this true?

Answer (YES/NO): YES